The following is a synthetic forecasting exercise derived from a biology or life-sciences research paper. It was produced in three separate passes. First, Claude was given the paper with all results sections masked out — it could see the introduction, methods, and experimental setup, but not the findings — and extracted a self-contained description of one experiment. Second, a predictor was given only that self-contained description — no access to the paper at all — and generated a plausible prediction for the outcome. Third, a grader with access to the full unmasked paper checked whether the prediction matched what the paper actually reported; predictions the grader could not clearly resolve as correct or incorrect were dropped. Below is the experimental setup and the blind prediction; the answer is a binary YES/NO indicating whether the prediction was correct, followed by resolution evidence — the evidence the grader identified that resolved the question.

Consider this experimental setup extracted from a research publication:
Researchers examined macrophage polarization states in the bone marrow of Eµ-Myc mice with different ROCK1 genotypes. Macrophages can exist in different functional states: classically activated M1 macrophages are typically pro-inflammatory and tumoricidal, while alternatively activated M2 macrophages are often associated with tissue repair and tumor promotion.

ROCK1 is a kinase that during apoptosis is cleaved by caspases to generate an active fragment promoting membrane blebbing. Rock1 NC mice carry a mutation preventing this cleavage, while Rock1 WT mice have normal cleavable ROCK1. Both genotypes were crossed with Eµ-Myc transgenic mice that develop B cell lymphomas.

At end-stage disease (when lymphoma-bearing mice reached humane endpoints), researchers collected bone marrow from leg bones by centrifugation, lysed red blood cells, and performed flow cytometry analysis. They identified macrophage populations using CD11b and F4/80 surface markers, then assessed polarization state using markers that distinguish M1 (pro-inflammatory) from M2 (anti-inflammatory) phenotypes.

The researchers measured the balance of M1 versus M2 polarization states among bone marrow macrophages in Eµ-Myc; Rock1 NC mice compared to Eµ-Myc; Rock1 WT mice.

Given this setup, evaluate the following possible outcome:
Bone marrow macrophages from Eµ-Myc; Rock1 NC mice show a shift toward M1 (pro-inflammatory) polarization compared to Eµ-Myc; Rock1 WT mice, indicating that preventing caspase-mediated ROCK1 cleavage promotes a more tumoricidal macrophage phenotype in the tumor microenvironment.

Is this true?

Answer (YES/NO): YES